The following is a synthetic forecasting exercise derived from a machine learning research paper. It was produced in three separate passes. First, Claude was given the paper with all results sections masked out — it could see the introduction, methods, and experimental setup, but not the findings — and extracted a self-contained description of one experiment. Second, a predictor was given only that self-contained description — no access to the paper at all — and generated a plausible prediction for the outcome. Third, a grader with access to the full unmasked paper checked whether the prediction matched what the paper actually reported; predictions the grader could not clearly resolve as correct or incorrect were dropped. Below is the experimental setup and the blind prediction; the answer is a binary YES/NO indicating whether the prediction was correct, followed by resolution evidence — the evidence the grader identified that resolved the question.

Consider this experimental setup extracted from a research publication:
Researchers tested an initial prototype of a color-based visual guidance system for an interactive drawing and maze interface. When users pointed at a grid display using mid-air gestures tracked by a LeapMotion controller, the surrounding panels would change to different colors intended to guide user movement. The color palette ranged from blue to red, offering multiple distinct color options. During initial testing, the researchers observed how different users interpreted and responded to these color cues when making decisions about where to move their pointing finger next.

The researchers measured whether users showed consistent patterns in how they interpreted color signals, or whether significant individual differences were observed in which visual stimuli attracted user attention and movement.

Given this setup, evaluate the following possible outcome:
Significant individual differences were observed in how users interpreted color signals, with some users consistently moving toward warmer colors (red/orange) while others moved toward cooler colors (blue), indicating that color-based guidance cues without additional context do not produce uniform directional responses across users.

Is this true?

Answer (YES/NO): NO